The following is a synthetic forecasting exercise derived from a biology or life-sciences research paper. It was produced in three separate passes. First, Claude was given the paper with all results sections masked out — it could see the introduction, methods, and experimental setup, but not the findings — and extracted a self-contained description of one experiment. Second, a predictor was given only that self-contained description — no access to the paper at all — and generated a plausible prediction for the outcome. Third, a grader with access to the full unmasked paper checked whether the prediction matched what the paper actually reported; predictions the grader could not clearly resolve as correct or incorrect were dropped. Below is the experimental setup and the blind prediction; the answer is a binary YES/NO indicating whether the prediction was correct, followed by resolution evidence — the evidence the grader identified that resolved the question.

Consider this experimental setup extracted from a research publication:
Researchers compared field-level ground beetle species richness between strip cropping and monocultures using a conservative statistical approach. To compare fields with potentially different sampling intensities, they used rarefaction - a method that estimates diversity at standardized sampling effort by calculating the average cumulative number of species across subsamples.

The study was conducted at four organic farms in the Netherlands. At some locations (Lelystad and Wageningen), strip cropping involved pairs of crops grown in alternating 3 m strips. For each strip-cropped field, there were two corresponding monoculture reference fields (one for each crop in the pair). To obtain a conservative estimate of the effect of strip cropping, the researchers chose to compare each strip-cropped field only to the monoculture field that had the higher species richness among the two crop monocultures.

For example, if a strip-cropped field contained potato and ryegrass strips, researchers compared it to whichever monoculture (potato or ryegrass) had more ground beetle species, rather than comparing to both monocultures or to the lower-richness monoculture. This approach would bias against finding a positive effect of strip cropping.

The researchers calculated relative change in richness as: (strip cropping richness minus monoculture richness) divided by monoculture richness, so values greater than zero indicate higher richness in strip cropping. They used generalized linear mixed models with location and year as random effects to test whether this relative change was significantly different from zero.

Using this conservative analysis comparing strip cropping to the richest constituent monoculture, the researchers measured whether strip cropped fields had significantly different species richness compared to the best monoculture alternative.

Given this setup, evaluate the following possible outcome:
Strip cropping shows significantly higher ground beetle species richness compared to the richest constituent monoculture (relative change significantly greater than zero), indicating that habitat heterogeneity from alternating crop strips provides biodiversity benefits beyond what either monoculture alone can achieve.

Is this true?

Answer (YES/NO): NO